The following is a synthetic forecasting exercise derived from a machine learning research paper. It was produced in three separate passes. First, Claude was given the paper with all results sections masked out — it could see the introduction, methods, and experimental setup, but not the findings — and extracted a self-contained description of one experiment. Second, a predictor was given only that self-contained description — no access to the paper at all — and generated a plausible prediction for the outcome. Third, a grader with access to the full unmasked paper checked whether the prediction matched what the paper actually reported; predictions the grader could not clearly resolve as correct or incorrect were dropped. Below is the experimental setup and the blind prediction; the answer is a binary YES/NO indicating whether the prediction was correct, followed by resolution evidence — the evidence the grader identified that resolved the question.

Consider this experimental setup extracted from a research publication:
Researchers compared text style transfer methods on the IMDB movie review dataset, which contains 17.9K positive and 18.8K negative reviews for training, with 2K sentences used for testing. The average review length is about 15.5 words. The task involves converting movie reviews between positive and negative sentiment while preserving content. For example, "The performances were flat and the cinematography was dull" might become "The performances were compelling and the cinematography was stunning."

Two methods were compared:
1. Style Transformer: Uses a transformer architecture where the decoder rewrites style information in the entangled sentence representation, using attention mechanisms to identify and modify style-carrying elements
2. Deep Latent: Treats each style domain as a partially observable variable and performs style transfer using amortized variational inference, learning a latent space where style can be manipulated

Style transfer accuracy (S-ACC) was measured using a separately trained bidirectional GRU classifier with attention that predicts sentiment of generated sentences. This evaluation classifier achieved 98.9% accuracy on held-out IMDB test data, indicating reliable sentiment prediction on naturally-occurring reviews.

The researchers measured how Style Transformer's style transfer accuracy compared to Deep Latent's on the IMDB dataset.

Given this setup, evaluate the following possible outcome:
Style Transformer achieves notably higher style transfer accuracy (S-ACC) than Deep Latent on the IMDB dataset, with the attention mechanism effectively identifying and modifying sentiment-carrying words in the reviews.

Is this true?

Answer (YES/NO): NO